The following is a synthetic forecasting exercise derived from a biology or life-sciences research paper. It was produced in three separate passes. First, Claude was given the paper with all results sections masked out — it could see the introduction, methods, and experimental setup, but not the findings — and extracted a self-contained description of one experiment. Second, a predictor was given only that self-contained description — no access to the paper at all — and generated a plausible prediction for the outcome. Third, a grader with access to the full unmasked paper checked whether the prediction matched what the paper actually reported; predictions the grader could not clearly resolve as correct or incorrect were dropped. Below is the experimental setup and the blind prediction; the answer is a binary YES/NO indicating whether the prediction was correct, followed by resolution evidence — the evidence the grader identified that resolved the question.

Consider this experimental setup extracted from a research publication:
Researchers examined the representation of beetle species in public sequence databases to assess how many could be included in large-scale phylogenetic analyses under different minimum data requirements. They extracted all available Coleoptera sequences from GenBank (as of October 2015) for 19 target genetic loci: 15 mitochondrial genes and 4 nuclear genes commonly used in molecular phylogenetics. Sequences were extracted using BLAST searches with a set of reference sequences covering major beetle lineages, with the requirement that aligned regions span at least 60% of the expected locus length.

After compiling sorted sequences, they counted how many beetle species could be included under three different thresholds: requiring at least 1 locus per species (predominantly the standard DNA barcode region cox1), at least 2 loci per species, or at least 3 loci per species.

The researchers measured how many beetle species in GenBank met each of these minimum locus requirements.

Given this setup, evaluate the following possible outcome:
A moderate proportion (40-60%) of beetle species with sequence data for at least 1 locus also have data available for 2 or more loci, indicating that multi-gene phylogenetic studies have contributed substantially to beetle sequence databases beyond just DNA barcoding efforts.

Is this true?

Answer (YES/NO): YES